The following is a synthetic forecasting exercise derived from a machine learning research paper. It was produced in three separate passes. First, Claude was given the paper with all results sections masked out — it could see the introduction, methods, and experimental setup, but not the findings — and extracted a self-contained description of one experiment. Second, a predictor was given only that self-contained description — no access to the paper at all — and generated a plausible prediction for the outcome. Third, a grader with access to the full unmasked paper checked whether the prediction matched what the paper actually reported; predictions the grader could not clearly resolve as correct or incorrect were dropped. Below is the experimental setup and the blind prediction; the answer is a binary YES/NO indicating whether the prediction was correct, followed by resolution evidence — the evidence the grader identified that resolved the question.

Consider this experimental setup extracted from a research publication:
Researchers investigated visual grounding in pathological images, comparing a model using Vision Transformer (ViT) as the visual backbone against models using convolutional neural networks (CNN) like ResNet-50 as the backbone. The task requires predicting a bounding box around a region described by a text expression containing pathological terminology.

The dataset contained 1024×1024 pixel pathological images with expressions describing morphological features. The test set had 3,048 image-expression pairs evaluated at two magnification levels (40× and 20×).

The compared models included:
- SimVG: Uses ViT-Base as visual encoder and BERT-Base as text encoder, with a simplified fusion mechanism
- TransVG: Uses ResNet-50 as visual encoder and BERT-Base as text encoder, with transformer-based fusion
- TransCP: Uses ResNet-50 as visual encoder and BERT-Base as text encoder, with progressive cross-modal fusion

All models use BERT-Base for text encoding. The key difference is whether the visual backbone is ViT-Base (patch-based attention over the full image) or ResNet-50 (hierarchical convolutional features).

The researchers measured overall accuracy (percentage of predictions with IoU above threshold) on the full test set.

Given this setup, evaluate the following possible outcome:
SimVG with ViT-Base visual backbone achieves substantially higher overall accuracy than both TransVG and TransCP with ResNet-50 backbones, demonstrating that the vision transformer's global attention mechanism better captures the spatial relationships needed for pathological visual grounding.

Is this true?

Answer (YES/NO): NO